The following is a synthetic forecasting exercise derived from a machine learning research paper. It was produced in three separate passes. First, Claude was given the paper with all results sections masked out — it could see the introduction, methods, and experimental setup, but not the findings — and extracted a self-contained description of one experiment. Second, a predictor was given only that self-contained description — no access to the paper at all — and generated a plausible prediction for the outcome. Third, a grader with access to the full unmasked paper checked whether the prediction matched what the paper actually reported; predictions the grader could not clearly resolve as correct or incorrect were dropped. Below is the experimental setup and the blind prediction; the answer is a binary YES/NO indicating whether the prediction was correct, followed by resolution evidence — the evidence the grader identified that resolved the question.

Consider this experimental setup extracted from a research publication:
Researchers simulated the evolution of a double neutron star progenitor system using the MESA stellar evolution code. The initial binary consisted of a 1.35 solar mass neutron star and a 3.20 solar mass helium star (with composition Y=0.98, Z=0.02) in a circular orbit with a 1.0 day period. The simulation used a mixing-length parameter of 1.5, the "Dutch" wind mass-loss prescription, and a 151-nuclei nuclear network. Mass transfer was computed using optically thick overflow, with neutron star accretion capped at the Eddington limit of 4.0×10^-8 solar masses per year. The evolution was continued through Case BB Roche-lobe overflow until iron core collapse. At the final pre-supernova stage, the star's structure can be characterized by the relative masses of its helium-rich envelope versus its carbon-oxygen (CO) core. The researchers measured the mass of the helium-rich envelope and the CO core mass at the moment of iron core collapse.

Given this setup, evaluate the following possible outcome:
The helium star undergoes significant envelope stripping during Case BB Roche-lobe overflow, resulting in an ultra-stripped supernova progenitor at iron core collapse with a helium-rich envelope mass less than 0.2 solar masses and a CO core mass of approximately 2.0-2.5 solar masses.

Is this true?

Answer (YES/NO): NO